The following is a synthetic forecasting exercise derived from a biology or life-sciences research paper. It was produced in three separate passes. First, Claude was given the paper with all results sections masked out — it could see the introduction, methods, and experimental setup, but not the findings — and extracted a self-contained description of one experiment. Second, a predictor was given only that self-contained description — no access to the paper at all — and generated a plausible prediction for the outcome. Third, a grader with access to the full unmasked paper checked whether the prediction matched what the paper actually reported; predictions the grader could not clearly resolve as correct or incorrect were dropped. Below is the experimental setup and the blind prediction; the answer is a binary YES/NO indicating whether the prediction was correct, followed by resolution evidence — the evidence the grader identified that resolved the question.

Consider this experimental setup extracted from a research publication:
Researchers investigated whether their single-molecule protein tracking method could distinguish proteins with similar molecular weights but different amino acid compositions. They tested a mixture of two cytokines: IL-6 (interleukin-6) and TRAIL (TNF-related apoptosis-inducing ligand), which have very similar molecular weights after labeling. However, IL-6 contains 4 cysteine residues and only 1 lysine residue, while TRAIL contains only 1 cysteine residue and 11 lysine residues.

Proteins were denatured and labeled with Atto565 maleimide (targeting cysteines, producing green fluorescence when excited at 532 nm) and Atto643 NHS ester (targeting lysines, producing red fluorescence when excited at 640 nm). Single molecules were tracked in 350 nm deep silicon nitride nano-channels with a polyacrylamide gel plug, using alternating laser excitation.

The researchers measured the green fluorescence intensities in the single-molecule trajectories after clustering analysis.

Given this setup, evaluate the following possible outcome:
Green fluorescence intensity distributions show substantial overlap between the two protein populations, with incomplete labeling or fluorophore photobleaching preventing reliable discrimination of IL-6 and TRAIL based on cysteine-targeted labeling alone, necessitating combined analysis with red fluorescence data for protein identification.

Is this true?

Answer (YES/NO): NO